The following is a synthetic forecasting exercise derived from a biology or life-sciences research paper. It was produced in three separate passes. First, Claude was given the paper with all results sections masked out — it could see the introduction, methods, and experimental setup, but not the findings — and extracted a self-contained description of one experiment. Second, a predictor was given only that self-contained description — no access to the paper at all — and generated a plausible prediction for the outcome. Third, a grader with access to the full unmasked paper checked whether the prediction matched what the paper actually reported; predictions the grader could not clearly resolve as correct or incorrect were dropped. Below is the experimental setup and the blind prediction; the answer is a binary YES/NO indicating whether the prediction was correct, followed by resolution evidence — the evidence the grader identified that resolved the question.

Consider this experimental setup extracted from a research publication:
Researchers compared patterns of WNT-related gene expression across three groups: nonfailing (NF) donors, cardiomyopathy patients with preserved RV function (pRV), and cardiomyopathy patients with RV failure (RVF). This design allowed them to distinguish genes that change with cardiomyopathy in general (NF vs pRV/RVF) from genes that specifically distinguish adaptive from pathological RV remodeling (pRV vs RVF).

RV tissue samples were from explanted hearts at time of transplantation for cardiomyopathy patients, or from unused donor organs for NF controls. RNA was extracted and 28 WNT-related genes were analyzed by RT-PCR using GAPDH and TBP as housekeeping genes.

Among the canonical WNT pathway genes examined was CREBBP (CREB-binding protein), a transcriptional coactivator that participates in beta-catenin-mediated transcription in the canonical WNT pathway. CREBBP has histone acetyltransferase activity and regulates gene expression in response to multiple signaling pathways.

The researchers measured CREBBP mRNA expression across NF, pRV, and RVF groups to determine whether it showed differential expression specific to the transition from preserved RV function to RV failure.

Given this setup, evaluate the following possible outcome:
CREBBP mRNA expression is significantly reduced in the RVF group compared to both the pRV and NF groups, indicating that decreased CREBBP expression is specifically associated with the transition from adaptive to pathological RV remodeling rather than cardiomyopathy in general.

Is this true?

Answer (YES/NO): NO